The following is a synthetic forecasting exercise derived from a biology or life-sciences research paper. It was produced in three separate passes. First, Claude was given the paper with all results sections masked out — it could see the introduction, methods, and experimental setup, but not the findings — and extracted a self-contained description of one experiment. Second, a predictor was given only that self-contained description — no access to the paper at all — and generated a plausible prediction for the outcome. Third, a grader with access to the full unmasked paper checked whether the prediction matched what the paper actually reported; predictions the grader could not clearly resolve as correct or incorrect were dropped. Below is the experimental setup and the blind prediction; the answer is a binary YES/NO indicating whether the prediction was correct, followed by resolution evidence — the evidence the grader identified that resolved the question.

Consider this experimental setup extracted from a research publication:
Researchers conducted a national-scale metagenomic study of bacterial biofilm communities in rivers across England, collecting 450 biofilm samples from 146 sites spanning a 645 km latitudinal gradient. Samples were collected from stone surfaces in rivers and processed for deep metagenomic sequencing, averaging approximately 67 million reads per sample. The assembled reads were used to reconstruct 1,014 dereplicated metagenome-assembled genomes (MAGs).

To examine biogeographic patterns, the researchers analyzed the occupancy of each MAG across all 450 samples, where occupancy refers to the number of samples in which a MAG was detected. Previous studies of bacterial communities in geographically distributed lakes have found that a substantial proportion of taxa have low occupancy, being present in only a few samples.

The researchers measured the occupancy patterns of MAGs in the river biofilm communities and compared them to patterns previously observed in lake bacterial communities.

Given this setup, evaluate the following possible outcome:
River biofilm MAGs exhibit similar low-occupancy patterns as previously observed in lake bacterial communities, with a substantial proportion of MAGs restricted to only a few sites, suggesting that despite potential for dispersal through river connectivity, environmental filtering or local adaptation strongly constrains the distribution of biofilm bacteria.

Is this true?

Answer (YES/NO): NO